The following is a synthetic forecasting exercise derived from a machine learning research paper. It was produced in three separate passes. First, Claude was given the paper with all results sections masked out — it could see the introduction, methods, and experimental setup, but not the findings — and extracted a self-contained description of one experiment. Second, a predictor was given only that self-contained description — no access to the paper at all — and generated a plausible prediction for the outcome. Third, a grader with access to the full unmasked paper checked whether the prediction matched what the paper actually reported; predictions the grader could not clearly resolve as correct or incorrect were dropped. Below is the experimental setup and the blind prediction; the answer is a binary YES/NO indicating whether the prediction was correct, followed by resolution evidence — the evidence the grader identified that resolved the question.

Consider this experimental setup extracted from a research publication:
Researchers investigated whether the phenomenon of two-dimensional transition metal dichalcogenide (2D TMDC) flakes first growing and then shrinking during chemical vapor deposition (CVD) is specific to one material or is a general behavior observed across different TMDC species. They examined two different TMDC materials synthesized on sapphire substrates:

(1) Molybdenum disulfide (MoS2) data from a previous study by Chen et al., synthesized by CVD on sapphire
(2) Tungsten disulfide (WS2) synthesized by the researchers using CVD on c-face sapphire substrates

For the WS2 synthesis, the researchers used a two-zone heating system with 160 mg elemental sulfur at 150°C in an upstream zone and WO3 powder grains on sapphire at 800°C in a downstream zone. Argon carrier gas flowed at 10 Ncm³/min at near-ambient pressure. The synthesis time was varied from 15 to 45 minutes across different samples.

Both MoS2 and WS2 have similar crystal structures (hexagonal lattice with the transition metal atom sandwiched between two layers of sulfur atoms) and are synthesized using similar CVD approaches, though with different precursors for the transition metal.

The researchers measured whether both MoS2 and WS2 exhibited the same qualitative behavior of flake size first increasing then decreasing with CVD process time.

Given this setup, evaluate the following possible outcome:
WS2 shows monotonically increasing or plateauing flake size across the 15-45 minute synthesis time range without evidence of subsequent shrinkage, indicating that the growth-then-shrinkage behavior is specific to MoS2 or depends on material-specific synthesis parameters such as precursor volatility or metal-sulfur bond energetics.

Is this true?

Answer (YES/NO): NO